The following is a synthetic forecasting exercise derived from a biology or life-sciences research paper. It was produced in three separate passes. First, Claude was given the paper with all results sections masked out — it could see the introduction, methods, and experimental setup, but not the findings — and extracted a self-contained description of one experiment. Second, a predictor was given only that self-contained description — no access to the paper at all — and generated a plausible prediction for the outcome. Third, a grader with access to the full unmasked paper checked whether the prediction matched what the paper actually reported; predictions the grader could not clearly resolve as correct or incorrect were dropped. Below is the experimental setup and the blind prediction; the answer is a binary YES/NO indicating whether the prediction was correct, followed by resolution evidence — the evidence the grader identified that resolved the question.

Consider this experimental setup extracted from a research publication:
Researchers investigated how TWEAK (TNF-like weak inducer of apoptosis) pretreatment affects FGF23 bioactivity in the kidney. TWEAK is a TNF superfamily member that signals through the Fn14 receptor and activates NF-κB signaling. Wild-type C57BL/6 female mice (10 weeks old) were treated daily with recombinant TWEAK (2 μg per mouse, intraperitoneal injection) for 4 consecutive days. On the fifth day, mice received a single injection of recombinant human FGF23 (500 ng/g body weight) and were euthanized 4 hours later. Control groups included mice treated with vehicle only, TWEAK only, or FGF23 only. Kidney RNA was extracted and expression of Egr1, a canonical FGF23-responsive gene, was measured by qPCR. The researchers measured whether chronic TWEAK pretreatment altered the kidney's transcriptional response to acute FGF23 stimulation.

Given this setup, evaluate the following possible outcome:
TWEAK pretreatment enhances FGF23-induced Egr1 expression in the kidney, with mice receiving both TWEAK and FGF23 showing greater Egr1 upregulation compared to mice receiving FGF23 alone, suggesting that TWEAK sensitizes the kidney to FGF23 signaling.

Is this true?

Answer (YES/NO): NO